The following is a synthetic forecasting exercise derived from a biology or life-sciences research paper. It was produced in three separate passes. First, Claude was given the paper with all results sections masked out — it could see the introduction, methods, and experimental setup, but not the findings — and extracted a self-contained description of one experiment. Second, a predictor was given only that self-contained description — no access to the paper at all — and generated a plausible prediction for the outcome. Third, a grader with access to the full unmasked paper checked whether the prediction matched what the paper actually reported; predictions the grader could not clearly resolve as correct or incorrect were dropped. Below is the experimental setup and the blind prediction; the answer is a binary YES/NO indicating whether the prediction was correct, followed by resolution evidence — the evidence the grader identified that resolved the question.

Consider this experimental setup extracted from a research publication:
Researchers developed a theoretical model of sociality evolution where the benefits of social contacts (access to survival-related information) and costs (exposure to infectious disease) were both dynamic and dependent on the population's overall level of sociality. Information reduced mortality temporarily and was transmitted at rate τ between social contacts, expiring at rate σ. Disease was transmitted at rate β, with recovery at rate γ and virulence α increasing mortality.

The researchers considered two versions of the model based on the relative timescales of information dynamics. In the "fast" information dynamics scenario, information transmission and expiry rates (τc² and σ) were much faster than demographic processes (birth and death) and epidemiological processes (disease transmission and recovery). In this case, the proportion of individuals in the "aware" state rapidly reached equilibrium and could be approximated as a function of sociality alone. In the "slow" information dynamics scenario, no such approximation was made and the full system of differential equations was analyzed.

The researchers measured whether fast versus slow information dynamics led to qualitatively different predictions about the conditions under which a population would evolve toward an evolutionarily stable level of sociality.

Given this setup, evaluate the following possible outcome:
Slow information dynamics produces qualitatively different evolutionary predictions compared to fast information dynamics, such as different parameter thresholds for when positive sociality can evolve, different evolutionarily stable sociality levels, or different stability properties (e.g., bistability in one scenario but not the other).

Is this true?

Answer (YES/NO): YES